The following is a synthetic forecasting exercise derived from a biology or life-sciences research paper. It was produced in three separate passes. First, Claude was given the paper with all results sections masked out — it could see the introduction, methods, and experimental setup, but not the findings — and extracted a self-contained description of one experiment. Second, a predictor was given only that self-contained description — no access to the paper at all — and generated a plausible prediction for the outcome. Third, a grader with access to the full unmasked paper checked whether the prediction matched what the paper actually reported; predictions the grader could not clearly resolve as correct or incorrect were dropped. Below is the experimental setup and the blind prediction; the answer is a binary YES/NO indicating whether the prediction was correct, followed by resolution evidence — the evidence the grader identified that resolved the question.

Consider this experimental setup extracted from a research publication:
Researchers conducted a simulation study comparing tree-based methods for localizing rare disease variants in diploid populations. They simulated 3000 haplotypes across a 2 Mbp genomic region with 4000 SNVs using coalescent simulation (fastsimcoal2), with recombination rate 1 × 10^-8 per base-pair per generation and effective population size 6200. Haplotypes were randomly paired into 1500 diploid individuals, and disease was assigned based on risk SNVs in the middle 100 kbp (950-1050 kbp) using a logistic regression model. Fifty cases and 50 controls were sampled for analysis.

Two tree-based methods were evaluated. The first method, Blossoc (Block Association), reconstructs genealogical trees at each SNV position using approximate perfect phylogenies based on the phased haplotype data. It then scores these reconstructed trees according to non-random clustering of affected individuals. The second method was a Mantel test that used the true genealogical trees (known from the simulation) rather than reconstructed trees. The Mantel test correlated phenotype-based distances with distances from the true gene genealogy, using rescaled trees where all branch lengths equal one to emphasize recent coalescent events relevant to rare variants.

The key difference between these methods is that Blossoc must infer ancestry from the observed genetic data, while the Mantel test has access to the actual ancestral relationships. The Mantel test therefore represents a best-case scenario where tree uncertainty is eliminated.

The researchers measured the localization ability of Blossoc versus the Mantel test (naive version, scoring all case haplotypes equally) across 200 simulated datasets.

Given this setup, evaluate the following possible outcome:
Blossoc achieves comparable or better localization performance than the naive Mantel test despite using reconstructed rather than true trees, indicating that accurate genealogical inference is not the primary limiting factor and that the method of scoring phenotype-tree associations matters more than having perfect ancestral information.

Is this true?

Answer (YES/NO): YES